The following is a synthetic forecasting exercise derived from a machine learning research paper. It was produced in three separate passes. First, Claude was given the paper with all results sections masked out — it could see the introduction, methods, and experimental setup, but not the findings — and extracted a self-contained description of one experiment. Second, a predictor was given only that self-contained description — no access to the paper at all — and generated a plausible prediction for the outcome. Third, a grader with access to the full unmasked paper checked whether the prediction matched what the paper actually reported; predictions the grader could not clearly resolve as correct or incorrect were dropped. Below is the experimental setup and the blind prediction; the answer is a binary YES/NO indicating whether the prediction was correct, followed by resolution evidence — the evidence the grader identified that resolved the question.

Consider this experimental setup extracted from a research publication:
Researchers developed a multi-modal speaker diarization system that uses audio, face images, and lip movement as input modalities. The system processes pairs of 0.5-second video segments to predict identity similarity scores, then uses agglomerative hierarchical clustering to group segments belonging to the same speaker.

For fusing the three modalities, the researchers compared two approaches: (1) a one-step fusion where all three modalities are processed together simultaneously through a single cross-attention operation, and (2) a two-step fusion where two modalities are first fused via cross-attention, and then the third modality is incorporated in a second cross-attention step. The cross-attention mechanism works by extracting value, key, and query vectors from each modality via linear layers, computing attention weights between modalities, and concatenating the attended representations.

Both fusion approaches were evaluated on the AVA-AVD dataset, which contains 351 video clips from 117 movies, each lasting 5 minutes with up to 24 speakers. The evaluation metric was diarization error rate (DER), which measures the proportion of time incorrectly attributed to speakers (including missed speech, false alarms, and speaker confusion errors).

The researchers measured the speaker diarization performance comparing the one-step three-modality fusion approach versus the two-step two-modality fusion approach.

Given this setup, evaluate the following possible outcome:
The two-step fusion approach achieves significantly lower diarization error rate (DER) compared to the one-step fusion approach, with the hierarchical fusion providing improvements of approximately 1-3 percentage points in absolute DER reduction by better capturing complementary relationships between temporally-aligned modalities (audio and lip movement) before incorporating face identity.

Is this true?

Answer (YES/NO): NO